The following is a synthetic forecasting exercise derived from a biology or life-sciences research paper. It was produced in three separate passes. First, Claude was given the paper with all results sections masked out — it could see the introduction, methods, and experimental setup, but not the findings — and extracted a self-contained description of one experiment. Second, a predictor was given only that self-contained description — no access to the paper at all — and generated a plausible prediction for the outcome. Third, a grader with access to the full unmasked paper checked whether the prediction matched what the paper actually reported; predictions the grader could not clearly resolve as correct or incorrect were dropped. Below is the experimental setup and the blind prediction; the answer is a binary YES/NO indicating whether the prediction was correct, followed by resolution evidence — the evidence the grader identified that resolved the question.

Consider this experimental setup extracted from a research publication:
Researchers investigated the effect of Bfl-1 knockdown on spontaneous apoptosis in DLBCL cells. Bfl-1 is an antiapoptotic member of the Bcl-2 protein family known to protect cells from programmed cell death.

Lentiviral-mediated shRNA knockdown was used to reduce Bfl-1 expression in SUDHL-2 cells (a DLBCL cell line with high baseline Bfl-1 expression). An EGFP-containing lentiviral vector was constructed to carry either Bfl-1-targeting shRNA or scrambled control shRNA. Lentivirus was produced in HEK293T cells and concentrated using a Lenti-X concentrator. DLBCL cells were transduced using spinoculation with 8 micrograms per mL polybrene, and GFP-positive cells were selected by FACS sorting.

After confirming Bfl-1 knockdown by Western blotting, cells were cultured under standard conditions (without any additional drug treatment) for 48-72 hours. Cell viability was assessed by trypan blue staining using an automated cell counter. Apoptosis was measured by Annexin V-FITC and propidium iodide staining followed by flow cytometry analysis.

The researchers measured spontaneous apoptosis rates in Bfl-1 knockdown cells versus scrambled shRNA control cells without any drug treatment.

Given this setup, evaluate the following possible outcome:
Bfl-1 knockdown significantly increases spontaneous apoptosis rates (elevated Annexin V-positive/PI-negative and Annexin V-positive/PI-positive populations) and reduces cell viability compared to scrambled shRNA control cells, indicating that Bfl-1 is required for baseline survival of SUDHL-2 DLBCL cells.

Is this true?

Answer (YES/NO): YES